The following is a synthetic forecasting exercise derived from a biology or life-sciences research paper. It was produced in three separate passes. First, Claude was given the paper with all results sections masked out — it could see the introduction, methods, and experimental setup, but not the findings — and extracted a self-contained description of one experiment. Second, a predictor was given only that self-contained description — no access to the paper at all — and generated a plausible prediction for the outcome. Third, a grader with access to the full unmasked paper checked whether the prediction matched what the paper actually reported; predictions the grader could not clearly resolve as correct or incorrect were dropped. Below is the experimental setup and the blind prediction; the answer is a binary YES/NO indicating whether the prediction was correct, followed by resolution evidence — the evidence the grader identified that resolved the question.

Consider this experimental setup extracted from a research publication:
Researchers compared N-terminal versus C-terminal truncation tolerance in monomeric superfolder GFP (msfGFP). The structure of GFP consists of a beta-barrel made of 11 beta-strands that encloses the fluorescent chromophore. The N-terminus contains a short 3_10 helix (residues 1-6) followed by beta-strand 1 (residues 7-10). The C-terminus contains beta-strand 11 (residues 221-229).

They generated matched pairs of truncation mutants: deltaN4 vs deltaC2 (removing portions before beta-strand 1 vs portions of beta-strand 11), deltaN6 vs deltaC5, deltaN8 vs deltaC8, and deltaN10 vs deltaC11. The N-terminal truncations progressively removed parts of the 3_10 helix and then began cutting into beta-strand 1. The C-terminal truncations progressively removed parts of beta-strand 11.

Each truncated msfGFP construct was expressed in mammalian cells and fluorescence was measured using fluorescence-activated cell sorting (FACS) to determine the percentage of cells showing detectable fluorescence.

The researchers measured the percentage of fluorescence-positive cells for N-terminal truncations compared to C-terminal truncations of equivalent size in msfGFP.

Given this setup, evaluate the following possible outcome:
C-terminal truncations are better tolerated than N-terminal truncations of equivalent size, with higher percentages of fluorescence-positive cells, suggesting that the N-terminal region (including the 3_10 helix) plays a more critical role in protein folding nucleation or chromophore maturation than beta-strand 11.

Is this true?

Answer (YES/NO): YES